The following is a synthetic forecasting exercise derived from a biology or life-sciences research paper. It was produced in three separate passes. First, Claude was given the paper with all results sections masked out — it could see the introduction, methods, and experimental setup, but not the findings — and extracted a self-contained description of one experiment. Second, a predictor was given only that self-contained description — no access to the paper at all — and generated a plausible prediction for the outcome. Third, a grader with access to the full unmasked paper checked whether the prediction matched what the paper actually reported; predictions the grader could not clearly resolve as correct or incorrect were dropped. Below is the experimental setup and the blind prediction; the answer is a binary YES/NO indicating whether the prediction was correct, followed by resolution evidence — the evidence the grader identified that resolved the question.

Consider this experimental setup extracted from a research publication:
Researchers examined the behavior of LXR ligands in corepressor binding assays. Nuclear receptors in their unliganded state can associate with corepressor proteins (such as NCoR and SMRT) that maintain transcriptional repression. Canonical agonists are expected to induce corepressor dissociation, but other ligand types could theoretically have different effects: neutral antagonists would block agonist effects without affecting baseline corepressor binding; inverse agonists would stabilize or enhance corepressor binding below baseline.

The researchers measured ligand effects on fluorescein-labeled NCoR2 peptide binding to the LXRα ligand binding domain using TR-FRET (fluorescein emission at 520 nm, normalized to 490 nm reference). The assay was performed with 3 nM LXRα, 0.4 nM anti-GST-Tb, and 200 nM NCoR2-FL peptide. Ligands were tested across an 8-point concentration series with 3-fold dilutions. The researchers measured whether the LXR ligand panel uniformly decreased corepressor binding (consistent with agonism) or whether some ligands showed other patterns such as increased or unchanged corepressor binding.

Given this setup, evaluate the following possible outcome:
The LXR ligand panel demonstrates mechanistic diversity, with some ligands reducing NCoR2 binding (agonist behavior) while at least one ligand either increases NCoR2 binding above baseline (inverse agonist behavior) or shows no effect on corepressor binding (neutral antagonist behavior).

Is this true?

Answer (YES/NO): YES